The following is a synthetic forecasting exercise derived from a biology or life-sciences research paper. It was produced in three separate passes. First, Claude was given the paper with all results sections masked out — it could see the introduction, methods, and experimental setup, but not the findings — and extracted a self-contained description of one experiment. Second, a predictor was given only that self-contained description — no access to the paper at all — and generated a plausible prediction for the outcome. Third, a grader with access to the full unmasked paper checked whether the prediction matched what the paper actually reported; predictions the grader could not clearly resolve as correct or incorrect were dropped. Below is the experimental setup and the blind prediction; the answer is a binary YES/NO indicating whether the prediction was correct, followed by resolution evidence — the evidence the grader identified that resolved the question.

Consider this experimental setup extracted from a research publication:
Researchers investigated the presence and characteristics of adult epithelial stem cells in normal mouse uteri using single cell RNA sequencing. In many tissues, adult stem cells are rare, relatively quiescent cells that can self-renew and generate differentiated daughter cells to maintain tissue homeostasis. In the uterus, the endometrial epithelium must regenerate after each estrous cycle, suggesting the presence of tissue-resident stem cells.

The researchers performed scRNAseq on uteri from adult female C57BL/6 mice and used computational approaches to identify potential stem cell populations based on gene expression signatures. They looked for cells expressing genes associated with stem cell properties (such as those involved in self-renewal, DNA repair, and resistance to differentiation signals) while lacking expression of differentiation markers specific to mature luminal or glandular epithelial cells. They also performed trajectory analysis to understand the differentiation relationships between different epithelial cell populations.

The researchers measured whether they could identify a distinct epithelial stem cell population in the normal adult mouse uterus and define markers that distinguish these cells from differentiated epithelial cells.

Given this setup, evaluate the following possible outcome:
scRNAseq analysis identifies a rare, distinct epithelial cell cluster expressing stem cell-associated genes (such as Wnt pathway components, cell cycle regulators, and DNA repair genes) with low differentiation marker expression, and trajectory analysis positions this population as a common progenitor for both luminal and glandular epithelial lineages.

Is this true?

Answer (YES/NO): YES